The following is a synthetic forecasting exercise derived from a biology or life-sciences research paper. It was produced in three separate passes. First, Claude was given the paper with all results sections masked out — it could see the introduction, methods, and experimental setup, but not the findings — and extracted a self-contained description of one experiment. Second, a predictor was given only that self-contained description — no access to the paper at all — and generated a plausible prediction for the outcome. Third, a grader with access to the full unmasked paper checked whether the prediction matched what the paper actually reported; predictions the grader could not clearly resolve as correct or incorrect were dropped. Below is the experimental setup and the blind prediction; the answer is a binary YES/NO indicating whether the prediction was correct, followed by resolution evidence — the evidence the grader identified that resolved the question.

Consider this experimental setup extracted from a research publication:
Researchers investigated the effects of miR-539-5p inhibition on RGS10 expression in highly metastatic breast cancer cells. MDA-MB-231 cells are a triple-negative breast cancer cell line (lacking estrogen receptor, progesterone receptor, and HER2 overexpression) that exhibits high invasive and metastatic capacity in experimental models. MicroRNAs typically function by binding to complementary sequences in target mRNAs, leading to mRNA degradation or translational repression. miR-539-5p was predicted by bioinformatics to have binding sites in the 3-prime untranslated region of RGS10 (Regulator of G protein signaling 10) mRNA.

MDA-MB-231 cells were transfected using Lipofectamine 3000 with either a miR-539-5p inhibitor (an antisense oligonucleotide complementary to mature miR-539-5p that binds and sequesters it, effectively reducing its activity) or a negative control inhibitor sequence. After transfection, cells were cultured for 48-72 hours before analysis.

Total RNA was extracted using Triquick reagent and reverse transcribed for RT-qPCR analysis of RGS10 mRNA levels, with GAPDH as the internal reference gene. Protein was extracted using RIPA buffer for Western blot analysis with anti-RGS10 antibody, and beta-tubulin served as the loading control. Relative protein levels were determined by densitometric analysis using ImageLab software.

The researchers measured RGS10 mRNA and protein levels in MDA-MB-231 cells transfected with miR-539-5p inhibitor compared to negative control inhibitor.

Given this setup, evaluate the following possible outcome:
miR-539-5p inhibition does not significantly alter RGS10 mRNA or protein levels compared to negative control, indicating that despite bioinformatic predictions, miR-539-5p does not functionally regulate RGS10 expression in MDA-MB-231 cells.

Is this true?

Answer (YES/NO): NO